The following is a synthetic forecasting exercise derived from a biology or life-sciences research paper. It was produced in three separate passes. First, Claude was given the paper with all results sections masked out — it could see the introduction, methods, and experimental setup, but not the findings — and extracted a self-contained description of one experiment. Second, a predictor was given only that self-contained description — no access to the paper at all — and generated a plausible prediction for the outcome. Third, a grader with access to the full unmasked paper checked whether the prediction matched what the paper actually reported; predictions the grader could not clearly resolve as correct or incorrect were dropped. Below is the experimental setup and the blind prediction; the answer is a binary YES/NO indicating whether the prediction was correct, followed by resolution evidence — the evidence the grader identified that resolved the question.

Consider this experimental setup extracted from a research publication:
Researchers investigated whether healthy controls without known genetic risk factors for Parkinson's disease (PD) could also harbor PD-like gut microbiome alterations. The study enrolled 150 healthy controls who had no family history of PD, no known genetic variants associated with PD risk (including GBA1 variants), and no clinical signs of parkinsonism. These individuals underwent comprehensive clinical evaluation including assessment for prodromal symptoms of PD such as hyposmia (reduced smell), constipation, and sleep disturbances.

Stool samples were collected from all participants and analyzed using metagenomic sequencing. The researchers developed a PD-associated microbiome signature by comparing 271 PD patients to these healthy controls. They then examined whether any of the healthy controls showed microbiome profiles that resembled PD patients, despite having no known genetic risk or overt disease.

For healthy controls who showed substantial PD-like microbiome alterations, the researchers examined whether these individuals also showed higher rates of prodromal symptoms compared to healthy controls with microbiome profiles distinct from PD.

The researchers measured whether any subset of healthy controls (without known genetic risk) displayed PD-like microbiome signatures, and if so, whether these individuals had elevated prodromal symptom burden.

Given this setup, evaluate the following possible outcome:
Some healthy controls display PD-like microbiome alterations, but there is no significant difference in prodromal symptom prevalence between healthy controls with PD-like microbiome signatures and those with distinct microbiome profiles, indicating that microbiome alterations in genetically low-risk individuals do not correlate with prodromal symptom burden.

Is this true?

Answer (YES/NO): NO